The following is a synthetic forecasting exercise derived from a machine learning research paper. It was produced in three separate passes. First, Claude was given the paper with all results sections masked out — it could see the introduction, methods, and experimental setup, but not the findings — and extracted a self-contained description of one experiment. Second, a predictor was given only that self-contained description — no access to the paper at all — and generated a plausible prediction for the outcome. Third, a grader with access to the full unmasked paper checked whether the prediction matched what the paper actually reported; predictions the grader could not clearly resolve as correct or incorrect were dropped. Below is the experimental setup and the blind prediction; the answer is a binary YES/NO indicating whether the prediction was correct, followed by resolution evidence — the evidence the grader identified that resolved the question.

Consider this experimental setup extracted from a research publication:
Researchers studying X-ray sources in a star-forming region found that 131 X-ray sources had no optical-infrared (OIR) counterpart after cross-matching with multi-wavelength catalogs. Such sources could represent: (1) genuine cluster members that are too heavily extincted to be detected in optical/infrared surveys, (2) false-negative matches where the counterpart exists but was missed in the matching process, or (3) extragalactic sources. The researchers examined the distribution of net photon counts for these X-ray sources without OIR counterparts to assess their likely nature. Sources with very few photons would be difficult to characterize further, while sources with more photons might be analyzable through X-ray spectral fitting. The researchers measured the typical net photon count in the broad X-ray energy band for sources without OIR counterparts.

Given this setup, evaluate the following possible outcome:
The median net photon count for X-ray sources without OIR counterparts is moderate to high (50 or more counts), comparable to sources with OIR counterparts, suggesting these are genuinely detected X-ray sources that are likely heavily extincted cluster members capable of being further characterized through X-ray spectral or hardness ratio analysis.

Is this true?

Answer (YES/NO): NO